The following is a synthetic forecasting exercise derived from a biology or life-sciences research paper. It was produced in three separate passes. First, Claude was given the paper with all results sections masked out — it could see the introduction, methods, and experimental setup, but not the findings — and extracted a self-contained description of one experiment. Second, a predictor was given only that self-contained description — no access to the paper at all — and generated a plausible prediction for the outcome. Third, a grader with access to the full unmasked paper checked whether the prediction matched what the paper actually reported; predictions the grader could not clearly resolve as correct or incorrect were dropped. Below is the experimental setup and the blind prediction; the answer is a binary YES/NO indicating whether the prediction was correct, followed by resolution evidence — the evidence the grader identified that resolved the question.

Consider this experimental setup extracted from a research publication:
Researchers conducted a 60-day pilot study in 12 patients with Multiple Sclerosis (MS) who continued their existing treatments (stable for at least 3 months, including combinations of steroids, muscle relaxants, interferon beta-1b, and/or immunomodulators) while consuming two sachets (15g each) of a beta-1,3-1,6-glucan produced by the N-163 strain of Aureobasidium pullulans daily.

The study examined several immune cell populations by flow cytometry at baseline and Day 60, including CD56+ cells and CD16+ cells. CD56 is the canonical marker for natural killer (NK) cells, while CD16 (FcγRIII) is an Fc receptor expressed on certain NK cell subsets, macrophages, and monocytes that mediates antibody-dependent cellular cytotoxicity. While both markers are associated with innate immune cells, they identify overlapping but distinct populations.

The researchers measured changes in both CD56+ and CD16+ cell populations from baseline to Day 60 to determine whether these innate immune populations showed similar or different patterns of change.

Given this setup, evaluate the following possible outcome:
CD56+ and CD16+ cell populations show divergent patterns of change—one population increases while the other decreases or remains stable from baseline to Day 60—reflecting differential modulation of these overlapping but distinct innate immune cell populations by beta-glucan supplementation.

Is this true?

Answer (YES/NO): YES